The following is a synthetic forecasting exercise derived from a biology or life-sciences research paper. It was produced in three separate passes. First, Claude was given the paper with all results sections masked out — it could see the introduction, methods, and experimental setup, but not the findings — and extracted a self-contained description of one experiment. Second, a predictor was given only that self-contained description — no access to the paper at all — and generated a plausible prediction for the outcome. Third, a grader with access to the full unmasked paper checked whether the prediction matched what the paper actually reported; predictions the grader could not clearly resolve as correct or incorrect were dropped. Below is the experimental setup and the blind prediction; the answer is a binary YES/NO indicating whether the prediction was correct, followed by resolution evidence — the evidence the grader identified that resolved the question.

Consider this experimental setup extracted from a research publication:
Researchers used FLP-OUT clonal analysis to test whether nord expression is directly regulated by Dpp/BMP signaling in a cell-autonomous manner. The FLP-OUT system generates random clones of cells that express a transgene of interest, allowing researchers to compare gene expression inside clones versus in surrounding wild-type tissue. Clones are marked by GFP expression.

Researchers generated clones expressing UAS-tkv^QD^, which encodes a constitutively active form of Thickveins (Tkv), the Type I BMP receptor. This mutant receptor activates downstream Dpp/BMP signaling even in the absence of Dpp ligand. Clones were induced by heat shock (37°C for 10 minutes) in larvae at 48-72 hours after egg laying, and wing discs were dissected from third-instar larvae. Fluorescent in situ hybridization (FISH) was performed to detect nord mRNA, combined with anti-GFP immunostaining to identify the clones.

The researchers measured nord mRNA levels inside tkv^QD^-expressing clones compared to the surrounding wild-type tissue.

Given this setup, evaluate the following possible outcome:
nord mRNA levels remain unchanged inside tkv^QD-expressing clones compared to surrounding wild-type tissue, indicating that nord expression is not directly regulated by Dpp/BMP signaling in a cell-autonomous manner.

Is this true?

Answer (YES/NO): NO